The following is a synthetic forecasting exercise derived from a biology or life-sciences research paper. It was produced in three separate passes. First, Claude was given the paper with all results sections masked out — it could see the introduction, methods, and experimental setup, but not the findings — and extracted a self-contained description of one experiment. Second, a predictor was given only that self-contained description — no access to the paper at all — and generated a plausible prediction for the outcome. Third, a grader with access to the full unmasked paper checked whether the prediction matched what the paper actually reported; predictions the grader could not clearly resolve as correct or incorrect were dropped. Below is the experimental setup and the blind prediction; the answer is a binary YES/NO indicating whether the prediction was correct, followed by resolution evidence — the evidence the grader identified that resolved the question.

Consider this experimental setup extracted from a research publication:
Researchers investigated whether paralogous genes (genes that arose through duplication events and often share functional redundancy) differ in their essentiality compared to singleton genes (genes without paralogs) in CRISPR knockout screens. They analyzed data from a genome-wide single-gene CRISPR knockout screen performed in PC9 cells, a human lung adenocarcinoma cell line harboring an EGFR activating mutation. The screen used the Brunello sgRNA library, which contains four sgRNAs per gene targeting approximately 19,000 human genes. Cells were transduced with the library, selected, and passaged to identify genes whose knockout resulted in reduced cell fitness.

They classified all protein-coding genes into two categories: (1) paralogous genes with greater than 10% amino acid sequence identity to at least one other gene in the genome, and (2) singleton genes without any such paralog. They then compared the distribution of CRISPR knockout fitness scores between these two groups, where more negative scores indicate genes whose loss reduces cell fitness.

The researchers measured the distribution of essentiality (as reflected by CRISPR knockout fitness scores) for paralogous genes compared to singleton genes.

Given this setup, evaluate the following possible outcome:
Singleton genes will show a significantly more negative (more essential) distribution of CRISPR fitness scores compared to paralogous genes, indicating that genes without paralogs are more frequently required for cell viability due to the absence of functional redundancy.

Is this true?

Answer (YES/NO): YES